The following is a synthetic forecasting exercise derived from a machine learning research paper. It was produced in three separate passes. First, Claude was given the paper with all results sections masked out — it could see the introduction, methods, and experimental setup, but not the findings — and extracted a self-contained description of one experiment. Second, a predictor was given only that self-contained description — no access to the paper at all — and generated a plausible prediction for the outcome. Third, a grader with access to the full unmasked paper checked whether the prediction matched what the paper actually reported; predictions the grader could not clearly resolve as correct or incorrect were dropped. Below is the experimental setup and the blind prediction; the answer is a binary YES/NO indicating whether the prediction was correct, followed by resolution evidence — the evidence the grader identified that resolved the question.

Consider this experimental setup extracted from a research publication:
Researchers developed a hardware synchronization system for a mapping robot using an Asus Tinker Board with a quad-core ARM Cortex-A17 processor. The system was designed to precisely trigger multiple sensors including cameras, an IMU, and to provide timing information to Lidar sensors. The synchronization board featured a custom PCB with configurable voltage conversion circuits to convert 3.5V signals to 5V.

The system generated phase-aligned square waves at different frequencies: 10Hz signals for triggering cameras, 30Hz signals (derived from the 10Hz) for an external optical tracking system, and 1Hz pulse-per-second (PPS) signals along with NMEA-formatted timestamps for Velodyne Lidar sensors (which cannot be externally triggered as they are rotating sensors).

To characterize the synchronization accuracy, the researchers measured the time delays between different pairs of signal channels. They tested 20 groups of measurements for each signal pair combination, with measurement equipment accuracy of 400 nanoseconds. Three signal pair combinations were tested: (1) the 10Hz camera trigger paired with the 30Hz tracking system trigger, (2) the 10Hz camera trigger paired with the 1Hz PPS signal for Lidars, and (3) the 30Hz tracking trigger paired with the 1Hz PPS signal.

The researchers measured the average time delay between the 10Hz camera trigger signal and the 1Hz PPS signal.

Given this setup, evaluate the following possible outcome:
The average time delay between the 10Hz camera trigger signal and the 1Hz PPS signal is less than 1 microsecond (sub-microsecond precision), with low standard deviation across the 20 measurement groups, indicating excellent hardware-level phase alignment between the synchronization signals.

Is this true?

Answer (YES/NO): YES